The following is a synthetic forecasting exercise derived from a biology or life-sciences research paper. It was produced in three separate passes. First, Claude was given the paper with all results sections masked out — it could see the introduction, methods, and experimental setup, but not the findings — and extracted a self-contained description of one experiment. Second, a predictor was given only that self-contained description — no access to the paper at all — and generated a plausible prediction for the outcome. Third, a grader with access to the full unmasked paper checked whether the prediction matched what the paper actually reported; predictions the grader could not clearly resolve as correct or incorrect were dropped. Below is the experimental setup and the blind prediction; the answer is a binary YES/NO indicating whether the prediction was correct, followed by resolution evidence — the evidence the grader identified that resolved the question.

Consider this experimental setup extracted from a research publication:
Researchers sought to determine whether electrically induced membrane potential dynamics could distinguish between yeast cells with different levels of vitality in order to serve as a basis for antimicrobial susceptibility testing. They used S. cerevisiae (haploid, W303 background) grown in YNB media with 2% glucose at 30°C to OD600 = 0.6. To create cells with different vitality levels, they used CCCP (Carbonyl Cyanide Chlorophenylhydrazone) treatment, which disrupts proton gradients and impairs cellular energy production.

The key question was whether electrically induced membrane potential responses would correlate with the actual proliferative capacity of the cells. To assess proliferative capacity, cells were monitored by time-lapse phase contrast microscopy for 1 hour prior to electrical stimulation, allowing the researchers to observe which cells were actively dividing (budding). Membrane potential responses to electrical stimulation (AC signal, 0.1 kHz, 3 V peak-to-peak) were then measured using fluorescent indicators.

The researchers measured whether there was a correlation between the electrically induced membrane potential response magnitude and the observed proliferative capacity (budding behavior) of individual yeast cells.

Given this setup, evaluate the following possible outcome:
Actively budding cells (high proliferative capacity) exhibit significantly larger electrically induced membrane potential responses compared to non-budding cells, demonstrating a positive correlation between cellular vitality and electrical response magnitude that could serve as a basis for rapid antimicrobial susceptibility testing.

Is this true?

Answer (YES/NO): YES